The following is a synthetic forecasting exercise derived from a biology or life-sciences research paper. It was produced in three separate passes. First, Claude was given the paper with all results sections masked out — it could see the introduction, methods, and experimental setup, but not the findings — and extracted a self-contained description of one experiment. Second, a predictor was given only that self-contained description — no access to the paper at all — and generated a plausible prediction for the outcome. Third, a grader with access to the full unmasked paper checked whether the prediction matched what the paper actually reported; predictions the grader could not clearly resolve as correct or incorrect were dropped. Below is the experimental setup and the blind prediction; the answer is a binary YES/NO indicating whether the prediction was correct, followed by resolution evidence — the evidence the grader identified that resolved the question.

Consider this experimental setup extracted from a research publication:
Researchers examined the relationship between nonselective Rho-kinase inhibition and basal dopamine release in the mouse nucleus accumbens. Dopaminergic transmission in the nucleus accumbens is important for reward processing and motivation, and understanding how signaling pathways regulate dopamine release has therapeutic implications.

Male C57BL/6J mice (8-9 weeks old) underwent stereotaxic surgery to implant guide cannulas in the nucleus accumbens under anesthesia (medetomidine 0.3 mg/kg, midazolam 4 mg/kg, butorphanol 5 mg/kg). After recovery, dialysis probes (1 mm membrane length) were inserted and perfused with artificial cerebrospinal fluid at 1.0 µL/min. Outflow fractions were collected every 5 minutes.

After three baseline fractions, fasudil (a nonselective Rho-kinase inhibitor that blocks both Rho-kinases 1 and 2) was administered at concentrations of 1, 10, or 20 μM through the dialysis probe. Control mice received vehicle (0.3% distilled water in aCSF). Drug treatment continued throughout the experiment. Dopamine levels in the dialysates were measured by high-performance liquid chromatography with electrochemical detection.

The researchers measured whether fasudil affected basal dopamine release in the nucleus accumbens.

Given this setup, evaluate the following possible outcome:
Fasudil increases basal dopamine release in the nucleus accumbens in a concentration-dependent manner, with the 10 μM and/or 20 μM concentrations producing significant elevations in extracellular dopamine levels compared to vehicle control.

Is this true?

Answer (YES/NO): NO